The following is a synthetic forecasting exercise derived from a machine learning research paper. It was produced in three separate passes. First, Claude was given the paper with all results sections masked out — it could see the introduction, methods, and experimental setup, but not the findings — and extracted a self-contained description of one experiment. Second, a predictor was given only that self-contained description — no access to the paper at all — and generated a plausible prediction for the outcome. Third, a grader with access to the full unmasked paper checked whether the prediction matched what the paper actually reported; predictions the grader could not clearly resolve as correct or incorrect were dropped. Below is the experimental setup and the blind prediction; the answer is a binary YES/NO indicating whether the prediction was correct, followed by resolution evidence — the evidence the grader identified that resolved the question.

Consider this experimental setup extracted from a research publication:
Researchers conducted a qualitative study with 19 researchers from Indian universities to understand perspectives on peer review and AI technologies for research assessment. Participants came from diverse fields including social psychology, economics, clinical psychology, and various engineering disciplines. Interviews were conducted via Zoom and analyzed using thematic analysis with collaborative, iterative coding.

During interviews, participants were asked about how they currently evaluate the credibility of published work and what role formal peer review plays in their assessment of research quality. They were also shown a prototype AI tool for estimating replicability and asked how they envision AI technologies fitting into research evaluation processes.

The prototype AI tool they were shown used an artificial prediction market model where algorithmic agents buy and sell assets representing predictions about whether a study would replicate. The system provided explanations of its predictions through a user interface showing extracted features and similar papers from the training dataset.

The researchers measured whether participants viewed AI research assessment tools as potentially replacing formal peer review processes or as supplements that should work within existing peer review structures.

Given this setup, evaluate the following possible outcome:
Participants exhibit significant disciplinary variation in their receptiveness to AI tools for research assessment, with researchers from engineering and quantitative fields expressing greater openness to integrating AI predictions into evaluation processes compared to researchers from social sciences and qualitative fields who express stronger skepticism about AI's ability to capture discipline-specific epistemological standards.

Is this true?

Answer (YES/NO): NO